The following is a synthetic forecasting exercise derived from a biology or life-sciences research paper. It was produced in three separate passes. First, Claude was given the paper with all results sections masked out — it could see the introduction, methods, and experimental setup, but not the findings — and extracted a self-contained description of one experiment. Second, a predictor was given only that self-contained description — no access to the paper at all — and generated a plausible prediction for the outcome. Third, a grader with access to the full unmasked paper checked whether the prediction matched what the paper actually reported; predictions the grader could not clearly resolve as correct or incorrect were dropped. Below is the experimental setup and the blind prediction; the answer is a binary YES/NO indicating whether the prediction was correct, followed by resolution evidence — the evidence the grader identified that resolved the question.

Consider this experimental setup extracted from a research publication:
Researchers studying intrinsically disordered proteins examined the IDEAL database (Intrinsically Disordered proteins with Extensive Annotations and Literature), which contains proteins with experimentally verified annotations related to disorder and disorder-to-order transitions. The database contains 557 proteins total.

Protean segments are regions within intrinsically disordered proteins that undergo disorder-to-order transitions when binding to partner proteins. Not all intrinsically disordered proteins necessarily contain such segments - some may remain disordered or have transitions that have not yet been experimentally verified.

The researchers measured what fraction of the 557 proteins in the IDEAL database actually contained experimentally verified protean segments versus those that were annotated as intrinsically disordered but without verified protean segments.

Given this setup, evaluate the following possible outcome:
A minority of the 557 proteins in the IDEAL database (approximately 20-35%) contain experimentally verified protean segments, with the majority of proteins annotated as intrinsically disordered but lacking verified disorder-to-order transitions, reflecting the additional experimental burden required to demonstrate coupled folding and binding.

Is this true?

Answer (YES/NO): NO